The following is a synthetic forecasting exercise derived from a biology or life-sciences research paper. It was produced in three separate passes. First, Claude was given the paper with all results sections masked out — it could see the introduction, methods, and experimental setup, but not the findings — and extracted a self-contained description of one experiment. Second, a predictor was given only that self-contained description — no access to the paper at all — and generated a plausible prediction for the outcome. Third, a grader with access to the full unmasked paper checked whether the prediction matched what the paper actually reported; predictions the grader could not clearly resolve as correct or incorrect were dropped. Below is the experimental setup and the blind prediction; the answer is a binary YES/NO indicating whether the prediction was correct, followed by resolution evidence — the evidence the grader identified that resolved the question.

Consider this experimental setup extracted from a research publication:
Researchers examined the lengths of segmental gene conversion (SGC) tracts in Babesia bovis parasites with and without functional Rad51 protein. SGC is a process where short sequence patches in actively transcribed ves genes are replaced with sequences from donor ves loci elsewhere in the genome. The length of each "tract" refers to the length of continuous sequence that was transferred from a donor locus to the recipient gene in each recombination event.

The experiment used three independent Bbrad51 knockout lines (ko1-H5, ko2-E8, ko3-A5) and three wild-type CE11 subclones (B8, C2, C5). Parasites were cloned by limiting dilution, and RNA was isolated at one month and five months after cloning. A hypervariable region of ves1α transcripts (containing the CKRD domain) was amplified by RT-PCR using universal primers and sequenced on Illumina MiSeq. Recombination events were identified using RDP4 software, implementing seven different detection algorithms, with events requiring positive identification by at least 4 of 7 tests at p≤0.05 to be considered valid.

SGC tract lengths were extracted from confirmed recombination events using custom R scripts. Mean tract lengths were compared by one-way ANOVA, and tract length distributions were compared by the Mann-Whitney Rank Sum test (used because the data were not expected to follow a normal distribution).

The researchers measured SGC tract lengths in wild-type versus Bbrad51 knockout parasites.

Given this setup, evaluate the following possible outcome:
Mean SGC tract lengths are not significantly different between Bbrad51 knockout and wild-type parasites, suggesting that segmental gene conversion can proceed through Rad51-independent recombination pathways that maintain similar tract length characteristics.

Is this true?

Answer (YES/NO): NO